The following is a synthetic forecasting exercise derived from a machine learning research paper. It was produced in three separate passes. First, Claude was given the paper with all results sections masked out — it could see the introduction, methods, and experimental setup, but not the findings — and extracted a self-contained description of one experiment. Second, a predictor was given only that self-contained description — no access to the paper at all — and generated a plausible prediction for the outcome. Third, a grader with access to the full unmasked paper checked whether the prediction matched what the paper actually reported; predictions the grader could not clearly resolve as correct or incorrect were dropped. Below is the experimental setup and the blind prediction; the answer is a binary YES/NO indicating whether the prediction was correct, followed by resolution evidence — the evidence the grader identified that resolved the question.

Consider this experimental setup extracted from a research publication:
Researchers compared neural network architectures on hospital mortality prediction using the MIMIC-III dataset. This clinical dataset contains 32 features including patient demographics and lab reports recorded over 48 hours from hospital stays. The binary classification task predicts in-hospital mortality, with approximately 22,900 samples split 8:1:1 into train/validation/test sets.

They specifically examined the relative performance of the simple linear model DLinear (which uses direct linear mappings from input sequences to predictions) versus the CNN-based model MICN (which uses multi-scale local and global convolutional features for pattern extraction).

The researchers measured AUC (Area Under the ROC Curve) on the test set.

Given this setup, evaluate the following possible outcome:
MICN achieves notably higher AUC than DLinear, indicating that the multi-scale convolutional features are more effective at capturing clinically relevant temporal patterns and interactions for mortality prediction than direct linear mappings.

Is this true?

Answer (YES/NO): NO